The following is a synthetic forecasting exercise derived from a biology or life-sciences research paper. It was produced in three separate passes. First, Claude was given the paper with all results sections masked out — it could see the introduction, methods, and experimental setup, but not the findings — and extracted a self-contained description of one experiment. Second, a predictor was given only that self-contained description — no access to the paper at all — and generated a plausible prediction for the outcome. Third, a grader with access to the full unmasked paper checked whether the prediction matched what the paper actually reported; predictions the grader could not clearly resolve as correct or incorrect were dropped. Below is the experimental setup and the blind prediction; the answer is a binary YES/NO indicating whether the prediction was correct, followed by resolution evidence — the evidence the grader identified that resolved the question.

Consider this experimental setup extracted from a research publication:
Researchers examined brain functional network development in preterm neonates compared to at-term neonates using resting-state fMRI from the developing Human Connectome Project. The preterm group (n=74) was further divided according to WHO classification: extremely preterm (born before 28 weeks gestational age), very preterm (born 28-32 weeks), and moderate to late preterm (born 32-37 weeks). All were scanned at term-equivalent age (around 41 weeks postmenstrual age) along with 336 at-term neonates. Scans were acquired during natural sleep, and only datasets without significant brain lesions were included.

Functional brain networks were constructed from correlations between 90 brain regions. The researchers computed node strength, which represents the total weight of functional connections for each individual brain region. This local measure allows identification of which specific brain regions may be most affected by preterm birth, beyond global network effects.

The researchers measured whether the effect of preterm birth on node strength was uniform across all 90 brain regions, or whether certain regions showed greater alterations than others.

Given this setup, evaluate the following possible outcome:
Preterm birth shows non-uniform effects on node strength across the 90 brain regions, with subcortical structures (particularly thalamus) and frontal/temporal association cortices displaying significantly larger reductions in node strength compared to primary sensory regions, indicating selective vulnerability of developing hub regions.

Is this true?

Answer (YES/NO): NO